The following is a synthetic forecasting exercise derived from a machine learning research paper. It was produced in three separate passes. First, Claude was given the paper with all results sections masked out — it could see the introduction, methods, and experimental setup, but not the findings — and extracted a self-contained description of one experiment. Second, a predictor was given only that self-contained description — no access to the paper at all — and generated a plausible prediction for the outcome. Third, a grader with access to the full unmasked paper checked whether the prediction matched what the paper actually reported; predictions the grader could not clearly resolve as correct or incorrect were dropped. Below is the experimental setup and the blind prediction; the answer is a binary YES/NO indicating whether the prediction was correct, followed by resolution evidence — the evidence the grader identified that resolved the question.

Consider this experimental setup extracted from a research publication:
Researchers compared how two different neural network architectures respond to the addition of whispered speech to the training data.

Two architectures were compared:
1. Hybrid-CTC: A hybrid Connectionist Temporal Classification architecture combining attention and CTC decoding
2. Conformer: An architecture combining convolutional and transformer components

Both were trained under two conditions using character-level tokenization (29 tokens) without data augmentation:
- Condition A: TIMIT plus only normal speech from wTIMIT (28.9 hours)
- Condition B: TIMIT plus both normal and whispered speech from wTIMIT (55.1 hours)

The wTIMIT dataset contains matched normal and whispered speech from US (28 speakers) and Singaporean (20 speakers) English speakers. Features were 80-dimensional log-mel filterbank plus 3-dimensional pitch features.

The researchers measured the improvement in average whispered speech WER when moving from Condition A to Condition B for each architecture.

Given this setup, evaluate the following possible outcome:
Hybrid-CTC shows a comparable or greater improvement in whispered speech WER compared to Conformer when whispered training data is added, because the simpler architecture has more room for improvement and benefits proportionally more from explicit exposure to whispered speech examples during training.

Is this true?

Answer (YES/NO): YES